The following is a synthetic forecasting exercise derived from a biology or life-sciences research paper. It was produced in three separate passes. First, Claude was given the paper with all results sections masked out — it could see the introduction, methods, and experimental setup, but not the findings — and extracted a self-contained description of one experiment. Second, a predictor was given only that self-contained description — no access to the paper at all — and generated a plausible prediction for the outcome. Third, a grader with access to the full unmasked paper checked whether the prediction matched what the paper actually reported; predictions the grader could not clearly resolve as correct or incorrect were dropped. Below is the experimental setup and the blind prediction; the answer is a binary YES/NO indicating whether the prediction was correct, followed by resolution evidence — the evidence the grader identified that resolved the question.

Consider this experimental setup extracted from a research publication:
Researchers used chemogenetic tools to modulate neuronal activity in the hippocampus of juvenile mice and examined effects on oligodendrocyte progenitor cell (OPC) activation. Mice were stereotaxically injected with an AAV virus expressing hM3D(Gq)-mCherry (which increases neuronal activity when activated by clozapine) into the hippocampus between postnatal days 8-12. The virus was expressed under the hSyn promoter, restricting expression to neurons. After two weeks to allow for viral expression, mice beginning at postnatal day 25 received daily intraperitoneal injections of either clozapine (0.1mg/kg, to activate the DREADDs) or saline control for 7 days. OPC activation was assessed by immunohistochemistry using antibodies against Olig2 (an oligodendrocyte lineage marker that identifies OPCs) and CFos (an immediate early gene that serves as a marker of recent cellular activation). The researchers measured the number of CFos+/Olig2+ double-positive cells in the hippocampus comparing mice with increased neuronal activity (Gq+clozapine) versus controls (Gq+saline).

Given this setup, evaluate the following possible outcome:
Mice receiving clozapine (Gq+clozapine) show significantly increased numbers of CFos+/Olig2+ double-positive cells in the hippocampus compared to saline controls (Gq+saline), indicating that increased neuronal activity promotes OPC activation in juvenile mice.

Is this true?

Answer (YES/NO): YES